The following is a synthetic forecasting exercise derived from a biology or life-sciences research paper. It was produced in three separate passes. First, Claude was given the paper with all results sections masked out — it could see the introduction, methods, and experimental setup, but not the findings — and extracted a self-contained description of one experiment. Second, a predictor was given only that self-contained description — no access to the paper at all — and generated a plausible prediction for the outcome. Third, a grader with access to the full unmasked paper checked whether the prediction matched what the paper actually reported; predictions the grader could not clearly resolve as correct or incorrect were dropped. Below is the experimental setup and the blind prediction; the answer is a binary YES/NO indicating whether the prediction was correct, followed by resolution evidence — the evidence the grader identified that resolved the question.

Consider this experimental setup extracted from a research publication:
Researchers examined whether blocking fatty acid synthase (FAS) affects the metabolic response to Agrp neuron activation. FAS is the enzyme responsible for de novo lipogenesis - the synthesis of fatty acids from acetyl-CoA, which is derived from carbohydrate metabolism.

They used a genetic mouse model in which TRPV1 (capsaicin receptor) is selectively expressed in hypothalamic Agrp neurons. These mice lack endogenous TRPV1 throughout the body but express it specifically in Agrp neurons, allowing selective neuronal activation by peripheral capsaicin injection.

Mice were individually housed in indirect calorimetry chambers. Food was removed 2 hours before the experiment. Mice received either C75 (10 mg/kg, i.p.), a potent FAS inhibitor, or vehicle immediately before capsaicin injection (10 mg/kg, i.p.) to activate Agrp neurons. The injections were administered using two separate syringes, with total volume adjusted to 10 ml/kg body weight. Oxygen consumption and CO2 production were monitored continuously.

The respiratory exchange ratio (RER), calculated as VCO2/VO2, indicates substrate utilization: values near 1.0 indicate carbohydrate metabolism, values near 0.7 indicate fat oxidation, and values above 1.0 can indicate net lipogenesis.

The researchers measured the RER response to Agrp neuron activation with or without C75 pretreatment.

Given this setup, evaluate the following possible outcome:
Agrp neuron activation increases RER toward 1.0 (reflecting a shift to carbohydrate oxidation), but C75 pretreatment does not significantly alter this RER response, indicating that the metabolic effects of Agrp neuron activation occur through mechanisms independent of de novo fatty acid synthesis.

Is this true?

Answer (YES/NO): NO